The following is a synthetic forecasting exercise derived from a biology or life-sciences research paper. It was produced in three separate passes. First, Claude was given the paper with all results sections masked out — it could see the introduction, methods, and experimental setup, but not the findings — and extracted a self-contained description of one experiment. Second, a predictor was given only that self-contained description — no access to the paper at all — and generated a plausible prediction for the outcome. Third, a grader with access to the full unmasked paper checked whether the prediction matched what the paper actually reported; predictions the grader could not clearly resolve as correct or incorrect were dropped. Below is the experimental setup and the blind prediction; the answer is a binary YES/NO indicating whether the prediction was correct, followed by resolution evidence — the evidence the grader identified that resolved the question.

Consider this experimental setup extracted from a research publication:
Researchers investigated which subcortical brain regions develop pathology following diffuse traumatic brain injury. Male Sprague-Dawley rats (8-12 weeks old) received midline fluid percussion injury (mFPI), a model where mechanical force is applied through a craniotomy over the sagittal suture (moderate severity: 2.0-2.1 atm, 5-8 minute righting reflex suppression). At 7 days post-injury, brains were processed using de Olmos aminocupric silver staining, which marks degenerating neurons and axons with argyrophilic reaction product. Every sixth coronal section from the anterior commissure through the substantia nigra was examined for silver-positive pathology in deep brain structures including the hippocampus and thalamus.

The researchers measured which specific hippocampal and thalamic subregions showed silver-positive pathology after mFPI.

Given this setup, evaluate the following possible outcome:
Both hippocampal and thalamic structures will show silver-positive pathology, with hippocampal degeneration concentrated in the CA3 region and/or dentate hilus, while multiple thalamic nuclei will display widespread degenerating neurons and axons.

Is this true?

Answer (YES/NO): YES